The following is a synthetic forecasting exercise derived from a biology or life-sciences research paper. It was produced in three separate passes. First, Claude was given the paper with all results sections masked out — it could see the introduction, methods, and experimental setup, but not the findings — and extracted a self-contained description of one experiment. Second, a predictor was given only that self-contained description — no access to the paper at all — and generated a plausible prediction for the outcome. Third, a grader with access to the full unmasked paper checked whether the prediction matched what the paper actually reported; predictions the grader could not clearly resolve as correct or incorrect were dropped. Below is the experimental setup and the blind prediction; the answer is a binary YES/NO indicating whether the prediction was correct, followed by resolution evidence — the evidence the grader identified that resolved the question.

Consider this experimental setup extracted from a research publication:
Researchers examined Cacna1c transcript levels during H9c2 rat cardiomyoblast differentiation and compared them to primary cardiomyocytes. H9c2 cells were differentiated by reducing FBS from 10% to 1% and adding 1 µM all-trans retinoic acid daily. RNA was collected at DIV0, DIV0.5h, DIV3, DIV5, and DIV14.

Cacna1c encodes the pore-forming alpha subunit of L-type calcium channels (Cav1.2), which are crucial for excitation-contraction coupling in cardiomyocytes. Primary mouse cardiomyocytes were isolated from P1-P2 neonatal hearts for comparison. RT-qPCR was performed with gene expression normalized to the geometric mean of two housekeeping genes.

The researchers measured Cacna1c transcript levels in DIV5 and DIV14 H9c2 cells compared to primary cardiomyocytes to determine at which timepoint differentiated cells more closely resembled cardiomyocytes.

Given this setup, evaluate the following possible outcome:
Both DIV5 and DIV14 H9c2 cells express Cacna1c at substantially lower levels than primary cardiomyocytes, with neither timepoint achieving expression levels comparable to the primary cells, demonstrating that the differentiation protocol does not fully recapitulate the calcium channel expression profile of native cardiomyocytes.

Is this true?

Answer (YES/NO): NO